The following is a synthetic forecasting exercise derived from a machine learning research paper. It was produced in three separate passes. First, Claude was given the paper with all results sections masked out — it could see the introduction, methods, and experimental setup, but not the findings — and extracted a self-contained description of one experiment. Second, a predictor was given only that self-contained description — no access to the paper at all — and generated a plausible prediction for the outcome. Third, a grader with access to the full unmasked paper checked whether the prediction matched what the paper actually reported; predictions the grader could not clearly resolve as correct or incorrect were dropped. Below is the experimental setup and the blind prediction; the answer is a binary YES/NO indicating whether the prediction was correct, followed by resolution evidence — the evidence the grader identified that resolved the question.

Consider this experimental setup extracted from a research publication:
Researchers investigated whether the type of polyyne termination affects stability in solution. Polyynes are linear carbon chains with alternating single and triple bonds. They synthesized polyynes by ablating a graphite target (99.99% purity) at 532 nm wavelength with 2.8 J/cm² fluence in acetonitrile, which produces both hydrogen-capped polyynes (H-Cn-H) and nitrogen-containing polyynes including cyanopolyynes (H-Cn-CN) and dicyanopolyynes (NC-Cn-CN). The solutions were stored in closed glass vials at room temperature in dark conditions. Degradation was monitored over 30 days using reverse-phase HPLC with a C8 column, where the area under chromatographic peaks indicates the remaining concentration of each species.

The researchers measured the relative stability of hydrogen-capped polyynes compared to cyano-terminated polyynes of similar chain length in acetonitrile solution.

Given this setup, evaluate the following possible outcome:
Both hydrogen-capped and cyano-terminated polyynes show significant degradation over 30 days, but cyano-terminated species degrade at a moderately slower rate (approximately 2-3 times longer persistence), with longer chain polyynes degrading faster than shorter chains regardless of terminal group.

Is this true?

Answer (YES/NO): NO